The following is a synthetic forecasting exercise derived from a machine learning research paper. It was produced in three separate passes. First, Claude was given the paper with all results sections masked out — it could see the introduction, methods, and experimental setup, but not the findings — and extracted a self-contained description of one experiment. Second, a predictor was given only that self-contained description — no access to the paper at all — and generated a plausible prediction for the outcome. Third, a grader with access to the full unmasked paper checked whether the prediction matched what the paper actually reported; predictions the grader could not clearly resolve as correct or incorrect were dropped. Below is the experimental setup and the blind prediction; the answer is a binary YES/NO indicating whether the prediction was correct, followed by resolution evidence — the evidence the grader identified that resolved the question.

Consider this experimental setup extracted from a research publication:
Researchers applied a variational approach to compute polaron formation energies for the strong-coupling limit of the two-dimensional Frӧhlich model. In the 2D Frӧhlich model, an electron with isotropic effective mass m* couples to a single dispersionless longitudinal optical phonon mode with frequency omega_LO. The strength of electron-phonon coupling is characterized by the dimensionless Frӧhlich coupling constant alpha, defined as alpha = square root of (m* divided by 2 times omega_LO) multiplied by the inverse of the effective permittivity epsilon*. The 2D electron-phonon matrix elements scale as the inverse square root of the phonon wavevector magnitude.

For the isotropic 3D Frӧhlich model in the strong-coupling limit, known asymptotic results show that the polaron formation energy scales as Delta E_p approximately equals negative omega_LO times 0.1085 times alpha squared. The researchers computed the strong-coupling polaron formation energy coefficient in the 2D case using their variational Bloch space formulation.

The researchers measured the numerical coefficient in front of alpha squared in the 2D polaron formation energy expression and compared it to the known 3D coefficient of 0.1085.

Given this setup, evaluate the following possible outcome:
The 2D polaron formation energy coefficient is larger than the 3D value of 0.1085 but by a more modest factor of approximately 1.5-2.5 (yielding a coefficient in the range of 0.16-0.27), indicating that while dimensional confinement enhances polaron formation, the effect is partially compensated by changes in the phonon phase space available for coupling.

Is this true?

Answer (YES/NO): NO